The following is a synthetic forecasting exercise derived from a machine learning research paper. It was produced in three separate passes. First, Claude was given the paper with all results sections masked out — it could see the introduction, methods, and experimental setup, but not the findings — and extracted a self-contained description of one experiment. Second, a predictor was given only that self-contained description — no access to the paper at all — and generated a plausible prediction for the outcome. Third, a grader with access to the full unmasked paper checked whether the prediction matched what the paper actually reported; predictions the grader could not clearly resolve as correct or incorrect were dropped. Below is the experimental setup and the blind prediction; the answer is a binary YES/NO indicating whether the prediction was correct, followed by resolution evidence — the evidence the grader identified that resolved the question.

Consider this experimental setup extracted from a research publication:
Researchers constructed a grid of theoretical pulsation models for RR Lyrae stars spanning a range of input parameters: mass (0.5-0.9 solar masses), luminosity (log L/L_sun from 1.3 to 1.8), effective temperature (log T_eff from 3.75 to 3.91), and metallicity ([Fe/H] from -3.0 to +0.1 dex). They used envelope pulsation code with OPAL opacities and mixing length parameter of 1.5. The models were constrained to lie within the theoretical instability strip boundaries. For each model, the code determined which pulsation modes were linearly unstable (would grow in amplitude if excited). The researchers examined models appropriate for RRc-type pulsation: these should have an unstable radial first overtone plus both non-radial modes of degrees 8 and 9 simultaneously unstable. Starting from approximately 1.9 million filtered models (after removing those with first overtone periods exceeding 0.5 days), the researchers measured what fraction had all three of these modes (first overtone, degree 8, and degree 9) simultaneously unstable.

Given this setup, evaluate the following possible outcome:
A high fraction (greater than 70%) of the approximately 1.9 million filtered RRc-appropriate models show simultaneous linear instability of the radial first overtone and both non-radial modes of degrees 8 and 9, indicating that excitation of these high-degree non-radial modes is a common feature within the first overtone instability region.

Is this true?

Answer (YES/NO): NO